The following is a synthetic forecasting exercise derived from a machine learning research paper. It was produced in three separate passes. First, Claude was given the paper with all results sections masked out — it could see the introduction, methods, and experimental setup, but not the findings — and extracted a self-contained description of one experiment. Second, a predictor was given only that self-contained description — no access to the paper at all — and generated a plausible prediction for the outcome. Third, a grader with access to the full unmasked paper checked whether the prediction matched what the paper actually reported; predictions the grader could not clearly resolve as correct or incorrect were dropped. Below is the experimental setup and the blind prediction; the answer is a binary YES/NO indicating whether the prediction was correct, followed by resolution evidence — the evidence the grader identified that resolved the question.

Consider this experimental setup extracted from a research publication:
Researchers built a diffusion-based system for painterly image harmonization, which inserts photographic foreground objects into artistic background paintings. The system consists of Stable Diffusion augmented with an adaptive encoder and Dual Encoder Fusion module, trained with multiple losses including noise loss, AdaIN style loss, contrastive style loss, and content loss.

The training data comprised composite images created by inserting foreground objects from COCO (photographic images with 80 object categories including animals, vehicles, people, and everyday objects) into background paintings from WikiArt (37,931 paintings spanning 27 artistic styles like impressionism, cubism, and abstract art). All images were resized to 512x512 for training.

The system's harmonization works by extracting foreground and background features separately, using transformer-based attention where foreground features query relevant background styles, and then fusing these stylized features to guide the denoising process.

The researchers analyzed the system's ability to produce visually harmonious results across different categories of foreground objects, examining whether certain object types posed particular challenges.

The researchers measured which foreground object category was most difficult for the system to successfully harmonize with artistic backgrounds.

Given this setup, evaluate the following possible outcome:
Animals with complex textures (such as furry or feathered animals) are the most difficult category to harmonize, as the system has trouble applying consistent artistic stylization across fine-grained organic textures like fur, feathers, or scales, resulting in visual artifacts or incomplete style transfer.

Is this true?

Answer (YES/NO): NO